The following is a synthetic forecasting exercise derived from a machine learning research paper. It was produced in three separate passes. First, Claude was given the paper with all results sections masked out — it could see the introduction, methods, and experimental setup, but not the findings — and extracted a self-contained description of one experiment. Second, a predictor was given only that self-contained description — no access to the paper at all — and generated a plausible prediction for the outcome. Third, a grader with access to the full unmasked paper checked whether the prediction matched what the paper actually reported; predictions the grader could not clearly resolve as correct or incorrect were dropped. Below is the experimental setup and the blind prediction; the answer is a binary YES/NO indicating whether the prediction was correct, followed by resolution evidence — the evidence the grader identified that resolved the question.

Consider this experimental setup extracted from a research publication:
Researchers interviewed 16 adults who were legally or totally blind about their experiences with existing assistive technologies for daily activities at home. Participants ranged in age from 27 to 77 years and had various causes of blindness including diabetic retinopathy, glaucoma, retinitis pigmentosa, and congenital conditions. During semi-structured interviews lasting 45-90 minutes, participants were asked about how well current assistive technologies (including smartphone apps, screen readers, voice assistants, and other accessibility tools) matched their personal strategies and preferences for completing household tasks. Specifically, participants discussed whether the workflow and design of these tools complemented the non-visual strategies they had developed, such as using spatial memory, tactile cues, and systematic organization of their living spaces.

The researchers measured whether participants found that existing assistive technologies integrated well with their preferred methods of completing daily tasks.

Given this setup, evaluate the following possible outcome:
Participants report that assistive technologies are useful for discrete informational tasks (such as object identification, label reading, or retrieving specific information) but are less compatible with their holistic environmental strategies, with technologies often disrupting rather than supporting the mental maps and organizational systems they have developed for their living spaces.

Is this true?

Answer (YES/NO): NO